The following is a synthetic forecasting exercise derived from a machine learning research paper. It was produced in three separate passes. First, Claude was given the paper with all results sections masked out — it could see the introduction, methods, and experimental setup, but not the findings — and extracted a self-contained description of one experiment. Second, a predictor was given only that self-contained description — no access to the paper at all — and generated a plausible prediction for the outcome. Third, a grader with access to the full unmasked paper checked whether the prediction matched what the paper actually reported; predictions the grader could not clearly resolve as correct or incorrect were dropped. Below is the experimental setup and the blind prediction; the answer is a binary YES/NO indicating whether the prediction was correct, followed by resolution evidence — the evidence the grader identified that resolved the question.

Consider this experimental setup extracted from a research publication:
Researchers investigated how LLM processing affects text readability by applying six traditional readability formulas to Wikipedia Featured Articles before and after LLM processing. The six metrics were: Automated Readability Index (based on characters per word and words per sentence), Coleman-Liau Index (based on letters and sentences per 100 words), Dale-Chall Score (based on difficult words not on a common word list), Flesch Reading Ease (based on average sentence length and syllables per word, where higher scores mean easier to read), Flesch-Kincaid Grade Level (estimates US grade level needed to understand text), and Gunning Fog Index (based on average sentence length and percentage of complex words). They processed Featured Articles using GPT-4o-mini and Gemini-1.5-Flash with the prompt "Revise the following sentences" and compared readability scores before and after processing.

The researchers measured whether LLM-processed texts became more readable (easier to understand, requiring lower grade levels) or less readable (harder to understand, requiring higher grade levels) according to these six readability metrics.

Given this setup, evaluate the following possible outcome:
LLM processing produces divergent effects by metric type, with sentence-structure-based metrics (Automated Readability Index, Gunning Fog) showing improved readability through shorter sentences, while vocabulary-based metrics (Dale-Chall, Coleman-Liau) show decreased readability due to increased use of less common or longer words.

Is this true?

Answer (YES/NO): NO